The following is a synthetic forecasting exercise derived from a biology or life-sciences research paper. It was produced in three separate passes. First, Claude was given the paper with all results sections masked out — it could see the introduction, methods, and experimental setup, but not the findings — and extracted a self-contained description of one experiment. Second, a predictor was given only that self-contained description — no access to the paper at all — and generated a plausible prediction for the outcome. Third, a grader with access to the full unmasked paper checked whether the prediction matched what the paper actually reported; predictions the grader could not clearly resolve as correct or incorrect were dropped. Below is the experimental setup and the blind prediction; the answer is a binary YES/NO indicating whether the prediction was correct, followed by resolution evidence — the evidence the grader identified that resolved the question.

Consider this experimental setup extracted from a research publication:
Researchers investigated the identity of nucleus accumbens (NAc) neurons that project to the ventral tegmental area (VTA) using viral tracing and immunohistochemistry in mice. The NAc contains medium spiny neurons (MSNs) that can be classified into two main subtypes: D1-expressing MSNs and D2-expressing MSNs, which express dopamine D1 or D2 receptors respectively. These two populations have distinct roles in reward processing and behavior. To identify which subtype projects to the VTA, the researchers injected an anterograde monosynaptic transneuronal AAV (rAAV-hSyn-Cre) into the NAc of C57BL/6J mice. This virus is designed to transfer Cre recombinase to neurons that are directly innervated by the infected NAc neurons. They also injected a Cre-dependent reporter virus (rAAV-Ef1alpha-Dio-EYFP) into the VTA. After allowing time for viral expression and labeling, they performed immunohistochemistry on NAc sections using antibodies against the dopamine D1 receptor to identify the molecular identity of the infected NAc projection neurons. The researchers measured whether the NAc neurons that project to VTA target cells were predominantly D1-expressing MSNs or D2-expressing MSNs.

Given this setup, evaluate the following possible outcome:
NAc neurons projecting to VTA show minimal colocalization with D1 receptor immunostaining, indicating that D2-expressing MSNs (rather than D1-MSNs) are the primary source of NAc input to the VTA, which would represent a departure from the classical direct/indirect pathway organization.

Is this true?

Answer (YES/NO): NO